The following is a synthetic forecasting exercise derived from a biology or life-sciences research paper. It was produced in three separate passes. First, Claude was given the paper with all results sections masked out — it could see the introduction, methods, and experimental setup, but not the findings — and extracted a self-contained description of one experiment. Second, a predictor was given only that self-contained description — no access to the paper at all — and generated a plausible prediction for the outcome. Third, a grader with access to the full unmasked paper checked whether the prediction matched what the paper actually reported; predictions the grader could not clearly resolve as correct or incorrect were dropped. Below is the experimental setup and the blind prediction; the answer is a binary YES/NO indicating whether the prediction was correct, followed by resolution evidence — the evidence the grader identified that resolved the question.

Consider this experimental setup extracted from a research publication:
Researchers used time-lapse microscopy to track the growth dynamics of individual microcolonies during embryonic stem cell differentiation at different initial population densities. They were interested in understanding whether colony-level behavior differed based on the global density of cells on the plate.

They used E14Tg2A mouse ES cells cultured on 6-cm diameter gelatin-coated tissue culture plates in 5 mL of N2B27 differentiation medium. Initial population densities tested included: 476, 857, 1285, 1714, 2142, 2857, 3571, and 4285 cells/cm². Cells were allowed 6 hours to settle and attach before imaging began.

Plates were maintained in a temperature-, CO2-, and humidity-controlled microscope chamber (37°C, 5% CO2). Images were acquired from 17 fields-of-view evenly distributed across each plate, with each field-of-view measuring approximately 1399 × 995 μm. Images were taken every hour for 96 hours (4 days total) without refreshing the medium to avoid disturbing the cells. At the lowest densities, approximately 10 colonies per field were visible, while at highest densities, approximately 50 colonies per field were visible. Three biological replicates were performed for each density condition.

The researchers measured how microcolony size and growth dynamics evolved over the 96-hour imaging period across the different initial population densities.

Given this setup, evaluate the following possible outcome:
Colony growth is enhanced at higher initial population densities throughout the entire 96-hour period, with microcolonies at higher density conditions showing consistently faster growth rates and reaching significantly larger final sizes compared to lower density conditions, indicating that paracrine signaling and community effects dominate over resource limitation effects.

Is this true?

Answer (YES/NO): NO